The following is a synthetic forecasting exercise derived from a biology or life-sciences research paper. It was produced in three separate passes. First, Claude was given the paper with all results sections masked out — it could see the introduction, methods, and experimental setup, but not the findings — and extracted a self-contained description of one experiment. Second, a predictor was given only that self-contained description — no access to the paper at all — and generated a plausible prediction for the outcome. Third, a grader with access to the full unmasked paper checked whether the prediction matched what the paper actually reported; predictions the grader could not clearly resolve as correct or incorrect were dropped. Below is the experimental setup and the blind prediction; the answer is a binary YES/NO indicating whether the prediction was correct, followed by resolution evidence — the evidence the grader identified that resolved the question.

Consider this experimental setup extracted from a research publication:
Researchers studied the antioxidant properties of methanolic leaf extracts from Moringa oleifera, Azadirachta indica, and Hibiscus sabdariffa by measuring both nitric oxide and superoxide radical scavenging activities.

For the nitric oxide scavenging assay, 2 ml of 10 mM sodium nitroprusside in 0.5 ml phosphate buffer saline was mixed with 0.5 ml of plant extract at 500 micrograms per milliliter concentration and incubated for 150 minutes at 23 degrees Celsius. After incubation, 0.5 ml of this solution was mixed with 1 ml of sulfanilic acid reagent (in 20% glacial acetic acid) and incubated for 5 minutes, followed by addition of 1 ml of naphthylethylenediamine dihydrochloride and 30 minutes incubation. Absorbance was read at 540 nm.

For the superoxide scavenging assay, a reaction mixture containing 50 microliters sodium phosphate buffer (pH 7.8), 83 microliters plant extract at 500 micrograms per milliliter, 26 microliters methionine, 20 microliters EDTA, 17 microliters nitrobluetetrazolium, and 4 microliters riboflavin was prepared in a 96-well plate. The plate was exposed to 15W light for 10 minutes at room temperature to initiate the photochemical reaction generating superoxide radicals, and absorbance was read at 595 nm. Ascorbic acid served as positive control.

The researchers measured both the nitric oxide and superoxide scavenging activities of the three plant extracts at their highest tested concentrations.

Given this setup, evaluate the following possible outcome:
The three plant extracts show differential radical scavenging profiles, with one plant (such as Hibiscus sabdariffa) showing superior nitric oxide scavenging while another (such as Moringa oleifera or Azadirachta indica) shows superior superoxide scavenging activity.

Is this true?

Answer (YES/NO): YES